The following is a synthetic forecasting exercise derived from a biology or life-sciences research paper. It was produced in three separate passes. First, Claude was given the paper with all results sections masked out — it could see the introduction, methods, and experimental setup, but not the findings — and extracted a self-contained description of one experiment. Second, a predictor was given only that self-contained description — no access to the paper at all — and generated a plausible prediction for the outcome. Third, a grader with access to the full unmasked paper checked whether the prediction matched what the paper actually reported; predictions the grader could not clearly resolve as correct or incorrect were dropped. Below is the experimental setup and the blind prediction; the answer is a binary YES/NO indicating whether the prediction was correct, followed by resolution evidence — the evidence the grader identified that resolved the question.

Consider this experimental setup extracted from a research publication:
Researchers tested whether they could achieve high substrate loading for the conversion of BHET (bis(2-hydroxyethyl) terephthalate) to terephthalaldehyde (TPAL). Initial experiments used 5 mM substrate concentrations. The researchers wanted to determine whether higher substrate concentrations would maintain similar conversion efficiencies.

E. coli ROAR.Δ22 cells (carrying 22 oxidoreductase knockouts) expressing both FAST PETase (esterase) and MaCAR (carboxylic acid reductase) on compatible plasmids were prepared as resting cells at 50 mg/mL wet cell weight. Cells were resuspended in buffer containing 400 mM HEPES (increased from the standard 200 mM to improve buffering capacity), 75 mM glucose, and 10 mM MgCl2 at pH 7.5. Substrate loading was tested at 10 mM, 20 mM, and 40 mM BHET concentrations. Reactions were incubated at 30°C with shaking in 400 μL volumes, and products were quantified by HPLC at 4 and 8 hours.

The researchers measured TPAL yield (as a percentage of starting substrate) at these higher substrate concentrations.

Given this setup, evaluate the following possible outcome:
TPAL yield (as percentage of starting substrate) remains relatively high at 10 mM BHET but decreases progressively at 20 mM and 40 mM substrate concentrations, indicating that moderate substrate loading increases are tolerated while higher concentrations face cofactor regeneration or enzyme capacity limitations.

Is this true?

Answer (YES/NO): NO